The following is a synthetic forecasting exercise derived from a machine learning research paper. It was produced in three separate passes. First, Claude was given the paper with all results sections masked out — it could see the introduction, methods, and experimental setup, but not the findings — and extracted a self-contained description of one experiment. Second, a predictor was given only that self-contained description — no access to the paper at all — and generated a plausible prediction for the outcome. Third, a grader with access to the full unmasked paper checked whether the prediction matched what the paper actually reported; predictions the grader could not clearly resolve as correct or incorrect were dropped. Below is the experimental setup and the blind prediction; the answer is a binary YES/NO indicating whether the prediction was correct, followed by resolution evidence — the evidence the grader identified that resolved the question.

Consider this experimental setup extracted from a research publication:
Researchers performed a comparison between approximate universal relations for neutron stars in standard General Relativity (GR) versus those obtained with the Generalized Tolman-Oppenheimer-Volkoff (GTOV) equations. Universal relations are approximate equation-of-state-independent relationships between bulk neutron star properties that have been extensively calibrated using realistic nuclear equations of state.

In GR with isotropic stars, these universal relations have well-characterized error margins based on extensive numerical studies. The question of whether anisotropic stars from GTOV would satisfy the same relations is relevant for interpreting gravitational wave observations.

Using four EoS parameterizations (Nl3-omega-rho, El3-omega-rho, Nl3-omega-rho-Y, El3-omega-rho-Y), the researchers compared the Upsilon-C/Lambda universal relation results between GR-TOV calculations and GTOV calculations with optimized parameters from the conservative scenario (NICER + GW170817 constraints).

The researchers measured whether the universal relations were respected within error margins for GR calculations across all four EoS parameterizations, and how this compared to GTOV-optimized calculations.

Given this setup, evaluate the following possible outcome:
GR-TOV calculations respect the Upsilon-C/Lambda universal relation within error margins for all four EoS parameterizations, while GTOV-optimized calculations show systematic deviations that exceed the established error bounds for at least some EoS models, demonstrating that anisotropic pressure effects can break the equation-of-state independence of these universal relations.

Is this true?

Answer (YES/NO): YES